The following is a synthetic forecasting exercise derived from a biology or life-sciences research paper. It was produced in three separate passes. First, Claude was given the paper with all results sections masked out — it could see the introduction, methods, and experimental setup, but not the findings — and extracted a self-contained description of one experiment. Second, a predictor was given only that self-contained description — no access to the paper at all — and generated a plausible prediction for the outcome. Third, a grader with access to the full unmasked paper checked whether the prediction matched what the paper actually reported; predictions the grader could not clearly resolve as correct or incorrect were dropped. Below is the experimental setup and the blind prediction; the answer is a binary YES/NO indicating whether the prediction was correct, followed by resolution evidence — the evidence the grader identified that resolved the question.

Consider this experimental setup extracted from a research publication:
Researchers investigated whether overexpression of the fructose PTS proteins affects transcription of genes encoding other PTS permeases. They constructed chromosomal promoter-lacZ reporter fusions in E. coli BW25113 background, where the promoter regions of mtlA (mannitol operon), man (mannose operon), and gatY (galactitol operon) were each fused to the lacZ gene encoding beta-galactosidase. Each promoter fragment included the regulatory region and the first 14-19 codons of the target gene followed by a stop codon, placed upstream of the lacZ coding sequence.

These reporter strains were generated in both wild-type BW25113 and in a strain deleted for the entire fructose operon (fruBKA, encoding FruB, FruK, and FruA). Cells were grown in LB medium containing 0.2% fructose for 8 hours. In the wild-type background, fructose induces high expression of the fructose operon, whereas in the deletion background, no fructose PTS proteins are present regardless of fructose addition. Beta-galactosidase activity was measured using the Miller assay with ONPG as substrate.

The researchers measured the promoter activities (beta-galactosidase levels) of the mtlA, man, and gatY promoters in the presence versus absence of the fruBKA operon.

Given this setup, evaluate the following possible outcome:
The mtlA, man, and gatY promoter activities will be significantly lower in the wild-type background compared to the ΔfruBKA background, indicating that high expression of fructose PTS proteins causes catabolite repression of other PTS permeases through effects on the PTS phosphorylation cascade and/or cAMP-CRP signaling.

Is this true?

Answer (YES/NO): NO